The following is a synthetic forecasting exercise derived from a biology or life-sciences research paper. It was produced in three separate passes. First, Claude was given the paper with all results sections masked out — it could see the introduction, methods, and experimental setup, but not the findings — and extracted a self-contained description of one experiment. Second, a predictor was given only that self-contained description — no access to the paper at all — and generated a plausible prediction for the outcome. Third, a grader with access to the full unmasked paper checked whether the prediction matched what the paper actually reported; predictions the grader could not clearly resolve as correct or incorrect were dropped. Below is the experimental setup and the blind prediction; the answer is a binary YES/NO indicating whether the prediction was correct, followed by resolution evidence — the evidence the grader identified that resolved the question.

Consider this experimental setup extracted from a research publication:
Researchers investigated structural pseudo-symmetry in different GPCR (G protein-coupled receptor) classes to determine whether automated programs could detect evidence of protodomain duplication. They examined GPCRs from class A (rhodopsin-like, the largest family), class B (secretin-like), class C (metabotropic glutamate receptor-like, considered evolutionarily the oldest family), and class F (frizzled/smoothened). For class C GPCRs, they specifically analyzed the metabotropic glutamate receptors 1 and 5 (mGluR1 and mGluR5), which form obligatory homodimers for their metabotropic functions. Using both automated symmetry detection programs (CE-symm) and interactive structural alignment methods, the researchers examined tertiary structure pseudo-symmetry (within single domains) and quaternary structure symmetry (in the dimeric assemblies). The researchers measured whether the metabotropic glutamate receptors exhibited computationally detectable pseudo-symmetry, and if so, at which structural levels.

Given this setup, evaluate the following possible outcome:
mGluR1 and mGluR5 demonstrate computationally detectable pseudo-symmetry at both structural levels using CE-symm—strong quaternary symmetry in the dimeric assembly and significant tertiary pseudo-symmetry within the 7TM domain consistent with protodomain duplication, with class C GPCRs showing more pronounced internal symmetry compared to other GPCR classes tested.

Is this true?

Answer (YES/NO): YES